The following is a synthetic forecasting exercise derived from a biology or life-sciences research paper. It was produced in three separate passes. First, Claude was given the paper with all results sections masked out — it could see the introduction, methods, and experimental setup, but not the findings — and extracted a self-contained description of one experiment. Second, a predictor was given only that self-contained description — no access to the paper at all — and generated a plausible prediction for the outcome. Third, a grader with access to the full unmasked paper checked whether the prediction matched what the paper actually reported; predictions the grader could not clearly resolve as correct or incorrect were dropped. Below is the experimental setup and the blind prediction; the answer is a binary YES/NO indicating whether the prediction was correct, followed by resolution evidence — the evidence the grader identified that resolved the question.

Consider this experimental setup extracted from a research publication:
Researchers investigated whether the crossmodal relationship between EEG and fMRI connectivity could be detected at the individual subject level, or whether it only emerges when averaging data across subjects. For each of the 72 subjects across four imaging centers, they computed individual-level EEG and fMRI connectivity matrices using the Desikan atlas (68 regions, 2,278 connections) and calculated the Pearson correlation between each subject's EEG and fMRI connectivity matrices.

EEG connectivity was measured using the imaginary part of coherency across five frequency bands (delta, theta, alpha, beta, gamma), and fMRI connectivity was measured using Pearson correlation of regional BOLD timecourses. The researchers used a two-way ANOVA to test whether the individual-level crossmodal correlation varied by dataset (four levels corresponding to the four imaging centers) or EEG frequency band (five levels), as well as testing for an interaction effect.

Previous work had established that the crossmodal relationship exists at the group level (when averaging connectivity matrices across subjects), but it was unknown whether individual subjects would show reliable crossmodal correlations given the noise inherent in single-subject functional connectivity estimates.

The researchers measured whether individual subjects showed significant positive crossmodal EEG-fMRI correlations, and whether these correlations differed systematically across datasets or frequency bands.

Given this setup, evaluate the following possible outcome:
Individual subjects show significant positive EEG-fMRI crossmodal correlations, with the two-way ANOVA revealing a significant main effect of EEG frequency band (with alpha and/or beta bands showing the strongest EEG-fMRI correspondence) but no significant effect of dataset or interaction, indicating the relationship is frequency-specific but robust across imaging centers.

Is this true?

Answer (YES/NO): NO